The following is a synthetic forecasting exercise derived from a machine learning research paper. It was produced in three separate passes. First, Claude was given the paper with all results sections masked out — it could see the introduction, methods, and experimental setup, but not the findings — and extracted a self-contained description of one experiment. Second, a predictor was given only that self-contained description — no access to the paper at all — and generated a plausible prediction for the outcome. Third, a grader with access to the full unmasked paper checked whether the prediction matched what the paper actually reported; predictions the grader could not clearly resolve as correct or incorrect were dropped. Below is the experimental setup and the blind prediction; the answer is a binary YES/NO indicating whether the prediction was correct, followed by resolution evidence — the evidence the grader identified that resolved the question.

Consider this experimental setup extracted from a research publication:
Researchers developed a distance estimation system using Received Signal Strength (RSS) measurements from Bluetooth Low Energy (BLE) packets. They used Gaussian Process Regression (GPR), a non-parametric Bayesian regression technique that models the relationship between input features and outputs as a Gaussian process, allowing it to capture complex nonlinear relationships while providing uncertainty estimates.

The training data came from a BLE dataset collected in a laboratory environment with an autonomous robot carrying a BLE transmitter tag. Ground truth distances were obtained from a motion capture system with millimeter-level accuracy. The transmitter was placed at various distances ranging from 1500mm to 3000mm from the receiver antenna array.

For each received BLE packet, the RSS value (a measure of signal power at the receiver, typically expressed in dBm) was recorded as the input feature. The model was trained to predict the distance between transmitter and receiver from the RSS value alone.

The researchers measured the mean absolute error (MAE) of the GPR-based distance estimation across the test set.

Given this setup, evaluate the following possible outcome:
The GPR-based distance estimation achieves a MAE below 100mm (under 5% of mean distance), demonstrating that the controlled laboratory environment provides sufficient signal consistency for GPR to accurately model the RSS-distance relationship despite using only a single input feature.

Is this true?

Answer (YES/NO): NO